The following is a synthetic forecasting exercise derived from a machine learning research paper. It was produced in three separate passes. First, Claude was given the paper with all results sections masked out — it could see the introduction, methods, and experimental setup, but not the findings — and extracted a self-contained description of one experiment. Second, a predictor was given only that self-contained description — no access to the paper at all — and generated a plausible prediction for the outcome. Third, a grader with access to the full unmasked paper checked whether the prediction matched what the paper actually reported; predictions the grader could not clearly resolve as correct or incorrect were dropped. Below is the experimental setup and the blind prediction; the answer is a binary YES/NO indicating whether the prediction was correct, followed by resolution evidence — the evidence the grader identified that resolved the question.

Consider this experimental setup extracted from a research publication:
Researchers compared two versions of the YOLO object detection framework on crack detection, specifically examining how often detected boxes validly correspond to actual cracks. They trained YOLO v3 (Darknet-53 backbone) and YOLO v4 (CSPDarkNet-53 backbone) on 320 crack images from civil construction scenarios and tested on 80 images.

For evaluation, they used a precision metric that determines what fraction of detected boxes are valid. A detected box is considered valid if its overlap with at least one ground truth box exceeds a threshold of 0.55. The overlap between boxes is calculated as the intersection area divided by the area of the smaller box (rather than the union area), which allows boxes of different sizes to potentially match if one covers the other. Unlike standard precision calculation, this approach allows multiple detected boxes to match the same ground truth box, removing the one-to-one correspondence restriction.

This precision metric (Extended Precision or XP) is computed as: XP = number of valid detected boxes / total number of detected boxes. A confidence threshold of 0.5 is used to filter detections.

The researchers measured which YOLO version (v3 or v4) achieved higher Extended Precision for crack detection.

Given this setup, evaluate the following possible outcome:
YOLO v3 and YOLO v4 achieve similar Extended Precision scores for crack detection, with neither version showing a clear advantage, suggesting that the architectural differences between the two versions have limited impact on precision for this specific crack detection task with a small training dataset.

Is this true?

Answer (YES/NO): NO